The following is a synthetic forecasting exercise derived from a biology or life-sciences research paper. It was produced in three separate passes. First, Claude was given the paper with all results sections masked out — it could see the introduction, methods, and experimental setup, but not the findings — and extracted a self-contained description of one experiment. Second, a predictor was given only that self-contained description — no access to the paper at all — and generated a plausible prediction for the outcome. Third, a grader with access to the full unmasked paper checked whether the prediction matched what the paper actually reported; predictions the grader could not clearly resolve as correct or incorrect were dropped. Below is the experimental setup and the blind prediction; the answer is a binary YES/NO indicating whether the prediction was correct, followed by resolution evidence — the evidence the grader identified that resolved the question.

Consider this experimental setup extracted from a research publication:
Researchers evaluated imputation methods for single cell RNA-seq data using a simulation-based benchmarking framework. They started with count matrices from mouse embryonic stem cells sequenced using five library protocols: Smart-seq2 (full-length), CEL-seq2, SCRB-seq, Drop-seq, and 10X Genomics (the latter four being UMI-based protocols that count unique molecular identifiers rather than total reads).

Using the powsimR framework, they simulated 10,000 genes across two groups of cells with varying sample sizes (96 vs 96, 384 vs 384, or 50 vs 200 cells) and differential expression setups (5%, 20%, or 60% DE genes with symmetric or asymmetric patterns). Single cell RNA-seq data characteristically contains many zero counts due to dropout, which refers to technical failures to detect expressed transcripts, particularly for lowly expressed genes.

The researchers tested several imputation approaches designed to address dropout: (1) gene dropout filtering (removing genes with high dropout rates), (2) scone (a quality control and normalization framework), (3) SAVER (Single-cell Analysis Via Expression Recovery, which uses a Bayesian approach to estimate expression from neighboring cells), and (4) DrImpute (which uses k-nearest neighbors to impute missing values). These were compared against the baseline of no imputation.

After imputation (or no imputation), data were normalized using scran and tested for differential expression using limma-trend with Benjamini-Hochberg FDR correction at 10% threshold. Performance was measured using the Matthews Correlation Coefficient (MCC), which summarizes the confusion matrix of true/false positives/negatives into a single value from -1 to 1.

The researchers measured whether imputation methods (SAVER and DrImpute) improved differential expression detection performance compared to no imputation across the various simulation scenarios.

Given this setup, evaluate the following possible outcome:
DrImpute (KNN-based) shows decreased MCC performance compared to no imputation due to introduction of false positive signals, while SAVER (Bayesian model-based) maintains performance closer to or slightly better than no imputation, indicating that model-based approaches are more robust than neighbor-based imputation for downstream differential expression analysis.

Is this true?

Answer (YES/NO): NO